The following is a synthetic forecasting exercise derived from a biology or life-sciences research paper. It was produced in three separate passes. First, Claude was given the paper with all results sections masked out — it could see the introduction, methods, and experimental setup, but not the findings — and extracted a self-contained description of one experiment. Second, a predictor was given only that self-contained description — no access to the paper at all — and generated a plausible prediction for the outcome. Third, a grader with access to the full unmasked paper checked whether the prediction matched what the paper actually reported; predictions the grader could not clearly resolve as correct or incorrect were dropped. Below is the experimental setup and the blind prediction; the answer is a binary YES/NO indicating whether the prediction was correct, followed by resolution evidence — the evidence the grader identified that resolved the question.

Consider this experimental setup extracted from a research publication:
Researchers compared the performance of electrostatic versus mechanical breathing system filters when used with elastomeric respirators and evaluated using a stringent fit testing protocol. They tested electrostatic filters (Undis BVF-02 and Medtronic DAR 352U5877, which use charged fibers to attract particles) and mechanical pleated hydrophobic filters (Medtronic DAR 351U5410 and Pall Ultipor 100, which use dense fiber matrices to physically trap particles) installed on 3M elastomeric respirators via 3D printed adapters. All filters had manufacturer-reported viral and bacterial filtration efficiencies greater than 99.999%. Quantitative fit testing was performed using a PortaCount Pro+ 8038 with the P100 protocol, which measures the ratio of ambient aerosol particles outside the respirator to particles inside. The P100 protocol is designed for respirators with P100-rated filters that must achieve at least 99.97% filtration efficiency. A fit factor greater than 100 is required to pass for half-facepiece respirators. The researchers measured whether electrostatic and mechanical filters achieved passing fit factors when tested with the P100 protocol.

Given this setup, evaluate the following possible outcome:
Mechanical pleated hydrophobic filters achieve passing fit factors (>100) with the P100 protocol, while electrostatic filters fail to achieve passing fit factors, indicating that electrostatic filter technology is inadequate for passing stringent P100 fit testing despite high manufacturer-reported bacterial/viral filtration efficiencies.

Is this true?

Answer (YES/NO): YES